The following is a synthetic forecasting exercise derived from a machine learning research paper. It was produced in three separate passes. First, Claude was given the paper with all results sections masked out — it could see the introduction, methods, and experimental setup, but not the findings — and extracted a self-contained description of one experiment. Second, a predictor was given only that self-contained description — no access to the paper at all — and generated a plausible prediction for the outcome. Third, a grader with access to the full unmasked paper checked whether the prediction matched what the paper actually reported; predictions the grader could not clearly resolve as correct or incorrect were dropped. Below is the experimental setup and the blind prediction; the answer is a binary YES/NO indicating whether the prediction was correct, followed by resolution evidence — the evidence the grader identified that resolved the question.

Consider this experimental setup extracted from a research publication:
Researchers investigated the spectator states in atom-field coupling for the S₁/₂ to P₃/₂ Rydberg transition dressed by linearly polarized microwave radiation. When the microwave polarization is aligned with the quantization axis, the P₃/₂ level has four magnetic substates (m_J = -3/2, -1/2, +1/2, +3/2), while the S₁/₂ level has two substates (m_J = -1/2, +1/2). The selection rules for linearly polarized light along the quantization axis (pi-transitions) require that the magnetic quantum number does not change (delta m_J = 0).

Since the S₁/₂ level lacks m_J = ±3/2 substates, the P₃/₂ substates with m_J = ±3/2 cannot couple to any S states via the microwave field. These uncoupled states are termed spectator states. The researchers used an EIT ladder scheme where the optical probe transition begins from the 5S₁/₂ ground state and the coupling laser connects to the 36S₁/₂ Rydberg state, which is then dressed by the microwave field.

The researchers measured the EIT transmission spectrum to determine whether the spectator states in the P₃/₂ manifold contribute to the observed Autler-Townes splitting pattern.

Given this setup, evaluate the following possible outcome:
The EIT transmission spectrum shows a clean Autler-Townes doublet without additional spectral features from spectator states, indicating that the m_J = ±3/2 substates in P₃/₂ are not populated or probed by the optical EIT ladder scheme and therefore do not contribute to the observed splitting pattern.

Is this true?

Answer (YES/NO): YES